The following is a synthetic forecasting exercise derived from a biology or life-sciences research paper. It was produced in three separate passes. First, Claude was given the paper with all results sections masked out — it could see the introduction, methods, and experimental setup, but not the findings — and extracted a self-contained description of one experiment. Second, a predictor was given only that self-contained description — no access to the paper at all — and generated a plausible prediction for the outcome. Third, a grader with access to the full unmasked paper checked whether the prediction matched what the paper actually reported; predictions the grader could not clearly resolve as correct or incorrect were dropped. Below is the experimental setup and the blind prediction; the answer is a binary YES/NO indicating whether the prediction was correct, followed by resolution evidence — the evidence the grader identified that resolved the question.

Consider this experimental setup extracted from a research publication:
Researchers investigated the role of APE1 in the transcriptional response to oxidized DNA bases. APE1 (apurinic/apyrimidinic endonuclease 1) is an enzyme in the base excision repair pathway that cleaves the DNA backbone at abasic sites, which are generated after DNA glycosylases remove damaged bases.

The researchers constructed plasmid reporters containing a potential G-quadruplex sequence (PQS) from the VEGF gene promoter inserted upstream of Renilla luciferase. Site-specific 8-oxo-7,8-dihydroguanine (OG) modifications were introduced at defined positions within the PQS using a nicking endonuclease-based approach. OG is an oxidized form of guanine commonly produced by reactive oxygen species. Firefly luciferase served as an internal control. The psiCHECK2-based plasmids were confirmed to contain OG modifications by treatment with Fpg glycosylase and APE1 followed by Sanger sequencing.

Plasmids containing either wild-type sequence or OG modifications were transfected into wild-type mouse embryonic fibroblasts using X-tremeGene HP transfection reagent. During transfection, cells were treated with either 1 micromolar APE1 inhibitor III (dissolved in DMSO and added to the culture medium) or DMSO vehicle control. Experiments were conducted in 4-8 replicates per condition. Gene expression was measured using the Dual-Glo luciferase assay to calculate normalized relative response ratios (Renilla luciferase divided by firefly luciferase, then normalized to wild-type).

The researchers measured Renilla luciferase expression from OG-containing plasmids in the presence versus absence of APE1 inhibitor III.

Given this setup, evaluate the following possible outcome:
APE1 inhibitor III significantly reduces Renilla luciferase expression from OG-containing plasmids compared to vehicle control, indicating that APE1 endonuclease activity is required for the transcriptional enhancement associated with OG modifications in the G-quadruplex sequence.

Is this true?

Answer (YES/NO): NO